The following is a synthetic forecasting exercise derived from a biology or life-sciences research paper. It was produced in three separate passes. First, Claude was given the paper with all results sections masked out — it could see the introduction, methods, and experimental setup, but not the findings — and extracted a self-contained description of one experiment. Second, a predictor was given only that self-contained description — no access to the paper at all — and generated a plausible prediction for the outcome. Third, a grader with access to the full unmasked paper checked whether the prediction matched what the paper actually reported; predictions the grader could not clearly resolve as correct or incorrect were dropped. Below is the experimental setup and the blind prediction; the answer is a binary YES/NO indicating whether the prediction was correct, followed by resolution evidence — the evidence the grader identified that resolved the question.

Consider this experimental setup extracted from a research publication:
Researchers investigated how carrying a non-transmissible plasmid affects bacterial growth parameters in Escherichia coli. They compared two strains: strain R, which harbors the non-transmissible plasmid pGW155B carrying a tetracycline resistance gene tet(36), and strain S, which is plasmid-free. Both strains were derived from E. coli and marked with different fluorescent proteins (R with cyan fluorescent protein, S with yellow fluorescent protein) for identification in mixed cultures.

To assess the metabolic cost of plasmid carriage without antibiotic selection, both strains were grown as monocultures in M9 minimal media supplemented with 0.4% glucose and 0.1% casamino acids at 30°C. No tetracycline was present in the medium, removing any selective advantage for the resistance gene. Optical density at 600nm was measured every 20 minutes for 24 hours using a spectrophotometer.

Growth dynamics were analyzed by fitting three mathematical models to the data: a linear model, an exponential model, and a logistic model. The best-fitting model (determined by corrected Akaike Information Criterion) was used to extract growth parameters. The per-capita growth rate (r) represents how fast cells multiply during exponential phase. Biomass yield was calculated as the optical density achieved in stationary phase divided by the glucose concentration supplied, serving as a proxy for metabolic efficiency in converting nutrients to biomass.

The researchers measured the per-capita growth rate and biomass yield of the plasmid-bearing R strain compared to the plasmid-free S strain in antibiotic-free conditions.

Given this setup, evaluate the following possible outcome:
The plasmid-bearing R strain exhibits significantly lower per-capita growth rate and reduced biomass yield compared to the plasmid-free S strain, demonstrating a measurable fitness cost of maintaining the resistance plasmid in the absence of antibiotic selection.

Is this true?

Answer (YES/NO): NO